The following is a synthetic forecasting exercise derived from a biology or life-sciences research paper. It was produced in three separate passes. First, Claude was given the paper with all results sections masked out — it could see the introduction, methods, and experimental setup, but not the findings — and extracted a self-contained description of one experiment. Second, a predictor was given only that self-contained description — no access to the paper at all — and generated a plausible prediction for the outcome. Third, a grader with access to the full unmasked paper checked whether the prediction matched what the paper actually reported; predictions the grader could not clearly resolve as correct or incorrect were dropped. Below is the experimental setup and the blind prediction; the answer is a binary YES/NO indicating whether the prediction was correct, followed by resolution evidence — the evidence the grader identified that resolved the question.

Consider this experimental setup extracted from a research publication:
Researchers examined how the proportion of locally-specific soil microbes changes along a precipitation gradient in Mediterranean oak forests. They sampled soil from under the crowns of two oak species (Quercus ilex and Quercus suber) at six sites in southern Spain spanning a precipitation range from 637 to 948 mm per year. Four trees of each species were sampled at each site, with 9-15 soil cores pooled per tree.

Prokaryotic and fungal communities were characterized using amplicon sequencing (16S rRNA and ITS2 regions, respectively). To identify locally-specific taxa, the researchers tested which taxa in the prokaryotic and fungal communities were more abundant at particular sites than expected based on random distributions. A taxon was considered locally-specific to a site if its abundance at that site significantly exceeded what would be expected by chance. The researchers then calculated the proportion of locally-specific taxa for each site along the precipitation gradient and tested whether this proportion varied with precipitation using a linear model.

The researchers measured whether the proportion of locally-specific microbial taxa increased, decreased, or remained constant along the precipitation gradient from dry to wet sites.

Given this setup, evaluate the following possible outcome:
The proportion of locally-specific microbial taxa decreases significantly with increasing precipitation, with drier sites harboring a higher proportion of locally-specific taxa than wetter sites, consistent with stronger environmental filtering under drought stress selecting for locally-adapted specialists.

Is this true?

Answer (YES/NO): YES